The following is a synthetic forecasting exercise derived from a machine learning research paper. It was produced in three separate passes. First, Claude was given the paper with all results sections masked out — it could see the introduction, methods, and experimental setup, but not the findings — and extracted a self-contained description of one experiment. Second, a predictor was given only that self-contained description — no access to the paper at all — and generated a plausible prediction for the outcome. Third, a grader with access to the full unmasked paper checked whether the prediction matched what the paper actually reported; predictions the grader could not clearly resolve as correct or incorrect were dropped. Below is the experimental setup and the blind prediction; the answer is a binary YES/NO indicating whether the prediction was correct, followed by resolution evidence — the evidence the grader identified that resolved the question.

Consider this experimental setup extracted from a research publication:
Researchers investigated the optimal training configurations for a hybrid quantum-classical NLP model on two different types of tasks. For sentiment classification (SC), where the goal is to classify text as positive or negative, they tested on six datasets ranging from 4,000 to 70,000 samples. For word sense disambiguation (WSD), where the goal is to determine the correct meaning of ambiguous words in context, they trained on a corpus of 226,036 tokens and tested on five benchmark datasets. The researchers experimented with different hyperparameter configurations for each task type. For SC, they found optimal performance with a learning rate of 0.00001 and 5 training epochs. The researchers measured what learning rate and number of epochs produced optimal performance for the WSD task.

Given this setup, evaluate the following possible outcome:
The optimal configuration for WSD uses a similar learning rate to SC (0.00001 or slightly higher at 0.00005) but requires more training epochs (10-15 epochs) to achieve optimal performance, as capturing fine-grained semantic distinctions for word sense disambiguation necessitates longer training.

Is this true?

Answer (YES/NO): NO